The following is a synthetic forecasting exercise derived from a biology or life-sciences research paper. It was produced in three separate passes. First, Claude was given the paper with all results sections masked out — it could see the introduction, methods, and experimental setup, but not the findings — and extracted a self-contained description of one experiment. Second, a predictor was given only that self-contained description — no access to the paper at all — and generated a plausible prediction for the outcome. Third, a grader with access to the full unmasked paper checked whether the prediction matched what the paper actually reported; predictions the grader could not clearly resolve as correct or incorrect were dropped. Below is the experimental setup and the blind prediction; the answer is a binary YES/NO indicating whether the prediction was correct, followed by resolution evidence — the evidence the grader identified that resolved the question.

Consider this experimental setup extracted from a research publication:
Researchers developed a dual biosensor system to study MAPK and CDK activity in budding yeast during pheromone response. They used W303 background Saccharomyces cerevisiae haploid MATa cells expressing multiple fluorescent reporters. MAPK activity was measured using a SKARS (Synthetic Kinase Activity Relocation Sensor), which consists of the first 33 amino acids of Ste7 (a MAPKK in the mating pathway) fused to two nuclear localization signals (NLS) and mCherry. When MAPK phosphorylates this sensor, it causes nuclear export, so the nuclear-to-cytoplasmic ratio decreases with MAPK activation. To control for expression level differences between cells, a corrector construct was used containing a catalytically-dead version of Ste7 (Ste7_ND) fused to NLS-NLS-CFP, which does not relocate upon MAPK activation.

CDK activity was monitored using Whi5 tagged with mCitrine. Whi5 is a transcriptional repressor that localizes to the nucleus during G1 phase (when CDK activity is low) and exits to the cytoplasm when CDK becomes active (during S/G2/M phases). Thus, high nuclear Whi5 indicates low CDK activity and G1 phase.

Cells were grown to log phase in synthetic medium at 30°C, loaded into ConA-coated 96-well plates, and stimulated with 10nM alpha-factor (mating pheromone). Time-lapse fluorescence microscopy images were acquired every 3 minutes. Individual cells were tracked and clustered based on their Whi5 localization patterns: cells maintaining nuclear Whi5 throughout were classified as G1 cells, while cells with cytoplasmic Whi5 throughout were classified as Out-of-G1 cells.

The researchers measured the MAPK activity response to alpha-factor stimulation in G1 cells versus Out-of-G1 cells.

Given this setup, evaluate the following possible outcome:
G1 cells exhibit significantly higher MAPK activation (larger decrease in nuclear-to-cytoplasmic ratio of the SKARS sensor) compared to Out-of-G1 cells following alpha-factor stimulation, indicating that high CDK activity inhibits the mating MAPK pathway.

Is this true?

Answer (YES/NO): YES